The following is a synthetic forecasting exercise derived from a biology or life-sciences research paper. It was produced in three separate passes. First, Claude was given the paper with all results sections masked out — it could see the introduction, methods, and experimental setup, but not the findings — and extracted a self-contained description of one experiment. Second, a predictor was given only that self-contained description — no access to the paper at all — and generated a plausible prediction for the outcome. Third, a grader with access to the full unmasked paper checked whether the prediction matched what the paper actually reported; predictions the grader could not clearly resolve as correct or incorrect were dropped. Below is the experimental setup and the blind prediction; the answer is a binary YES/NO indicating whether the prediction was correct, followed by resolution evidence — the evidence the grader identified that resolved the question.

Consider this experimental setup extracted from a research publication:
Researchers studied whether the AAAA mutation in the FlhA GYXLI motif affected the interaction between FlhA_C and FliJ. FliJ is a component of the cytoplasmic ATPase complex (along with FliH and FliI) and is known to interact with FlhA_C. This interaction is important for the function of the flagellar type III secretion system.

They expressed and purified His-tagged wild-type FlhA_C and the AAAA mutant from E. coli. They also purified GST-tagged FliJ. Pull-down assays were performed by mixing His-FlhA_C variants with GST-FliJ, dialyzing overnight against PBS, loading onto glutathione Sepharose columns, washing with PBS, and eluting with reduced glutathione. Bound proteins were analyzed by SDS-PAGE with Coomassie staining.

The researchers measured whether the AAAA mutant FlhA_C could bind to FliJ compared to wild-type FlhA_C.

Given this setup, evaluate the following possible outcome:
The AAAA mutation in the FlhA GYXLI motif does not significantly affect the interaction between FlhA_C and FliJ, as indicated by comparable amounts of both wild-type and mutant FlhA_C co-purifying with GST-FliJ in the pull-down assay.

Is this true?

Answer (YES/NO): YES